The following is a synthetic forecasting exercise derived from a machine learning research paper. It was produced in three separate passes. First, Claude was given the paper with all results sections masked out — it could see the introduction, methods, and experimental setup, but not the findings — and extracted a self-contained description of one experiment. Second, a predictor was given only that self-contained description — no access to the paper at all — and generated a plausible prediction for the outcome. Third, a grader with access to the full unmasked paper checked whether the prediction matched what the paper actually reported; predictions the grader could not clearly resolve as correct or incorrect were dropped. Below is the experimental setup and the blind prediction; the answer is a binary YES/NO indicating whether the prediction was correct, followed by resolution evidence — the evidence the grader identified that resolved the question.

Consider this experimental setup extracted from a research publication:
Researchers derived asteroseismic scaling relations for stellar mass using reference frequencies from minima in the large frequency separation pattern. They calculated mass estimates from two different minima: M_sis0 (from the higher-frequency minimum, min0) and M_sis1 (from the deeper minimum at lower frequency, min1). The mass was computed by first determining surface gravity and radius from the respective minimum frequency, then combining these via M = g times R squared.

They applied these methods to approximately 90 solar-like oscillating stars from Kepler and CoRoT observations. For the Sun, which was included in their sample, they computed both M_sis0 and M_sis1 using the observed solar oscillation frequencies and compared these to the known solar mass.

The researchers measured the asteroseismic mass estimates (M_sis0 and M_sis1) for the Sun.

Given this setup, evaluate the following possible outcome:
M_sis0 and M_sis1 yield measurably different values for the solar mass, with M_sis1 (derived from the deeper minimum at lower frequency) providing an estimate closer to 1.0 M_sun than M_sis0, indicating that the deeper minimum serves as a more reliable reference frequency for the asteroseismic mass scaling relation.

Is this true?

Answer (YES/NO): NO